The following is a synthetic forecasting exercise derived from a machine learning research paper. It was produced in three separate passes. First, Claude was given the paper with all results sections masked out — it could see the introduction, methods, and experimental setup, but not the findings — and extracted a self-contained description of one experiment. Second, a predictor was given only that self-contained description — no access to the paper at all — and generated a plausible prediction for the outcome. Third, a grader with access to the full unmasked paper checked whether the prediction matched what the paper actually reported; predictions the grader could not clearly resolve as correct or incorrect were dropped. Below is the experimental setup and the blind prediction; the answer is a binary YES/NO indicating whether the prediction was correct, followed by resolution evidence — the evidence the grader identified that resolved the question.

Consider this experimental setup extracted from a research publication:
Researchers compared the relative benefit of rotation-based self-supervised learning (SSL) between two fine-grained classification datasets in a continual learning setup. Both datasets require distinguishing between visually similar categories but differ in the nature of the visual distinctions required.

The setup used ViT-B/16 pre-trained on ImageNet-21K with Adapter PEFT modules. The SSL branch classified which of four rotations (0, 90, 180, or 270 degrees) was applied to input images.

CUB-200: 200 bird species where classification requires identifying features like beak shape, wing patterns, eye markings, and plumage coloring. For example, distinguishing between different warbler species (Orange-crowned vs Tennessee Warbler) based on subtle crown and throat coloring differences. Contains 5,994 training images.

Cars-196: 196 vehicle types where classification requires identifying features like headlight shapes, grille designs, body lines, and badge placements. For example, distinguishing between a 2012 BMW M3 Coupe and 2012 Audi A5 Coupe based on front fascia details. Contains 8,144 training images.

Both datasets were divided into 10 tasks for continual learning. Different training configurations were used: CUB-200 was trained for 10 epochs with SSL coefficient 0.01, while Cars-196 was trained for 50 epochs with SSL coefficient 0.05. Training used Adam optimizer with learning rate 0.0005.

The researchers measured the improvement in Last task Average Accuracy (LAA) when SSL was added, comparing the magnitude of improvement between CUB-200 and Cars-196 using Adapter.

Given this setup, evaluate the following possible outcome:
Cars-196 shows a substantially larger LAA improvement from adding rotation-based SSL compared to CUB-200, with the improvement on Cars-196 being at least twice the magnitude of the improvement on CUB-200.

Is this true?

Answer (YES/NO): YES